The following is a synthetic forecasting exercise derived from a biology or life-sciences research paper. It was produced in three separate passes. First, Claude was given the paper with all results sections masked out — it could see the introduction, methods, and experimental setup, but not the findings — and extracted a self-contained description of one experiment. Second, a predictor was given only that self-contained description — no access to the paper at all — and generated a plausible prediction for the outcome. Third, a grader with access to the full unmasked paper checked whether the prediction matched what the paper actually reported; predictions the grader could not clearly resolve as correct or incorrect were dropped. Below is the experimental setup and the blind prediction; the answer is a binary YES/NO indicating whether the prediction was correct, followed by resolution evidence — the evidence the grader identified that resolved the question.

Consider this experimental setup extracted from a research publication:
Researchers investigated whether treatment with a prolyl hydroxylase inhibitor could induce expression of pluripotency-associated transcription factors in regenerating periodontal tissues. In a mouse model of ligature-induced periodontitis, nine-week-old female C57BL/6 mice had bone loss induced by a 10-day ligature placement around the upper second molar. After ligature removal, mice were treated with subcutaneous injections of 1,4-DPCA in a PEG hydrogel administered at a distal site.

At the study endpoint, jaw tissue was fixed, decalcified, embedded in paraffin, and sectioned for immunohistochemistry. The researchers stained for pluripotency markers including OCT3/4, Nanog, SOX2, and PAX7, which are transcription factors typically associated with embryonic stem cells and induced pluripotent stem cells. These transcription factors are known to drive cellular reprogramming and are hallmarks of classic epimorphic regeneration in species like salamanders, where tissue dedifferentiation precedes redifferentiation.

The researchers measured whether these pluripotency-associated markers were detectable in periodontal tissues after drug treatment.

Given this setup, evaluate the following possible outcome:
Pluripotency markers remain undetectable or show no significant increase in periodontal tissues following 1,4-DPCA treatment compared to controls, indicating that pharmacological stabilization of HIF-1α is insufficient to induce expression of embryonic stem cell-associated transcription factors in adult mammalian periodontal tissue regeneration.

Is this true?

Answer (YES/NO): NO